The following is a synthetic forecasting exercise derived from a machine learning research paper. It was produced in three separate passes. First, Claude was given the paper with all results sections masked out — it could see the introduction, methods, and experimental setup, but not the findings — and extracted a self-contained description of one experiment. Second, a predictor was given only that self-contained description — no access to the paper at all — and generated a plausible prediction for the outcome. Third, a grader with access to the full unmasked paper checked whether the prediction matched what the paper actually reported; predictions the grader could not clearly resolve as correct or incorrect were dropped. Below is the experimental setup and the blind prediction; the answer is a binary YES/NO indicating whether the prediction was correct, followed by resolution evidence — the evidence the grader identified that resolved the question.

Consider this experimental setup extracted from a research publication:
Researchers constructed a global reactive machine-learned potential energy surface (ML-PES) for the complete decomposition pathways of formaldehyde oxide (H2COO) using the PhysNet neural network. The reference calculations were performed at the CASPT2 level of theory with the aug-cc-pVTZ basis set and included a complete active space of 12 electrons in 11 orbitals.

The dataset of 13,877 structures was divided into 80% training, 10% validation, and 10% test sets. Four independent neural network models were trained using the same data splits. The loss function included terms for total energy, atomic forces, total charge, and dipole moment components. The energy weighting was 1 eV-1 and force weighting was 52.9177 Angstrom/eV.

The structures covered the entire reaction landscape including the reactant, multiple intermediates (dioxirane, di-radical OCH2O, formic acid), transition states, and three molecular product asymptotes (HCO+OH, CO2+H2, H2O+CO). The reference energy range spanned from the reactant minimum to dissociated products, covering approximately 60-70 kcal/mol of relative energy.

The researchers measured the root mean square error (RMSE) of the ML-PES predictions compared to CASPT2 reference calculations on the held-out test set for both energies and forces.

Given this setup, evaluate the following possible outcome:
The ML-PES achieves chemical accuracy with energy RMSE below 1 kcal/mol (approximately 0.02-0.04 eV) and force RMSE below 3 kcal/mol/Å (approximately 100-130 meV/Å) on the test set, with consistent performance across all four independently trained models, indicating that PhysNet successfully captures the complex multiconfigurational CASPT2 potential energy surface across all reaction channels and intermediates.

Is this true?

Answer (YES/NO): NO